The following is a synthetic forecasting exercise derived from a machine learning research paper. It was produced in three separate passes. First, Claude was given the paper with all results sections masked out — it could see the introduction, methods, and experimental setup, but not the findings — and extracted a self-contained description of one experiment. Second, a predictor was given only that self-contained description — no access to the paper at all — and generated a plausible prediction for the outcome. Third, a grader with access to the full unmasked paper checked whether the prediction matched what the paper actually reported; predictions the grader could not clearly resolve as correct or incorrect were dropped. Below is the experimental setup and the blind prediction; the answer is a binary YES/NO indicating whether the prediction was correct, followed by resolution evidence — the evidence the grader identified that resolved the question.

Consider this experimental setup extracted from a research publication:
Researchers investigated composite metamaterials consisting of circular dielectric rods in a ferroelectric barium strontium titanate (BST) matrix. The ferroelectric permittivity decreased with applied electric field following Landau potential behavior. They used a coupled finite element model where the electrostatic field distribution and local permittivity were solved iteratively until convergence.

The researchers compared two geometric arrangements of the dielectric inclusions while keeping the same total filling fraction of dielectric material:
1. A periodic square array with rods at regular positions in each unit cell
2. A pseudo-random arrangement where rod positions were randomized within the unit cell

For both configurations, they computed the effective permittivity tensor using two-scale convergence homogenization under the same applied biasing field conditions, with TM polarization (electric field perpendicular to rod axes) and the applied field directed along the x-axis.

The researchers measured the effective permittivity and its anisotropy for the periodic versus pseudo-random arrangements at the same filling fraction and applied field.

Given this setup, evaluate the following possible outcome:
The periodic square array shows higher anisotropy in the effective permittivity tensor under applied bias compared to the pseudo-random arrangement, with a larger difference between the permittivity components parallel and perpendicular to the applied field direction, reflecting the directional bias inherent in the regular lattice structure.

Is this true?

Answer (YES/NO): YES